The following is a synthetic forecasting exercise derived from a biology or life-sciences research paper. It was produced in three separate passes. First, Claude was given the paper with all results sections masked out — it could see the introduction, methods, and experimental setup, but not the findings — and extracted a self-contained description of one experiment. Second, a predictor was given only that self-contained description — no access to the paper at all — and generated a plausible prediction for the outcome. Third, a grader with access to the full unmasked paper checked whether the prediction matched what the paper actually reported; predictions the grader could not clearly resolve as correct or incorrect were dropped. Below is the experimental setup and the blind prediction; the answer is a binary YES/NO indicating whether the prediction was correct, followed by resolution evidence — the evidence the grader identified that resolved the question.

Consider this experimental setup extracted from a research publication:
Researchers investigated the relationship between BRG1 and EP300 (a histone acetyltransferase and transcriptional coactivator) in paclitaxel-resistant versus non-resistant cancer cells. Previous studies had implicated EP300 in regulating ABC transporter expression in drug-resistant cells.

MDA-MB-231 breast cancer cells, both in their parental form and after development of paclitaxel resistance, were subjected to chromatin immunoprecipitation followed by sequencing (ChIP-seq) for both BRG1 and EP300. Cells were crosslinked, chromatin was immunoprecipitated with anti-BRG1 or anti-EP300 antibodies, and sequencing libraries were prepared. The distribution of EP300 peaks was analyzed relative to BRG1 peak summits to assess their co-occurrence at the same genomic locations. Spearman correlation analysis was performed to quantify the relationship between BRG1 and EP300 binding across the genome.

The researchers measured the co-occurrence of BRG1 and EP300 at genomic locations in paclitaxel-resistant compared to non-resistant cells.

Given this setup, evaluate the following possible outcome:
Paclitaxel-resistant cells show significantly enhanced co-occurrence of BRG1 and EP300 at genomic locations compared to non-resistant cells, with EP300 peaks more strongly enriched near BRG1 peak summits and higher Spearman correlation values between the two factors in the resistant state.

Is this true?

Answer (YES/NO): YES